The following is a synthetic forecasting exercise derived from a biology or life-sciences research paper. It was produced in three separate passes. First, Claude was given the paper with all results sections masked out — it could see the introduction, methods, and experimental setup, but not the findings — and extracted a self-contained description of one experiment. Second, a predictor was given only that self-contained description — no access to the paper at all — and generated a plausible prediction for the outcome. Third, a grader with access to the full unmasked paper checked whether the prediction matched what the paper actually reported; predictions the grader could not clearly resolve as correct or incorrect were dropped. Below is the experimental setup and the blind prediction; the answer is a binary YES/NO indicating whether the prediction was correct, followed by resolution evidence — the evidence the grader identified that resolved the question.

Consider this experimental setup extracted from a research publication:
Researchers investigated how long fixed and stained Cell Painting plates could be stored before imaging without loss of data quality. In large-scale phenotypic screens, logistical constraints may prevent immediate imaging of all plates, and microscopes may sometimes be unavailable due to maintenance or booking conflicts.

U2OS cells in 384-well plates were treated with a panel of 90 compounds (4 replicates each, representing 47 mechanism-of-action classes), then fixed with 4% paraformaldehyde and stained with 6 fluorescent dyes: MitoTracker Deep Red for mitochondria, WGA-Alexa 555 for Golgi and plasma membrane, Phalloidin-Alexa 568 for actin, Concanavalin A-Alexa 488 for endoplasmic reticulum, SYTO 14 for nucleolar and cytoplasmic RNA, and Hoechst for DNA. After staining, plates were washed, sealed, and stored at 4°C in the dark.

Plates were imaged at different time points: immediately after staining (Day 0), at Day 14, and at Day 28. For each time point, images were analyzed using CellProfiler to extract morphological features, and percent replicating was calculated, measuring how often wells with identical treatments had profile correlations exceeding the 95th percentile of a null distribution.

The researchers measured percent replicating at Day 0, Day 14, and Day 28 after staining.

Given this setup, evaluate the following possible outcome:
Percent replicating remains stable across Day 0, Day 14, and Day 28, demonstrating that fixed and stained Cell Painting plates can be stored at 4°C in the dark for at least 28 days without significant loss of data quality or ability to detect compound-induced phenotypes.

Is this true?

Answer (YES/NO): NO